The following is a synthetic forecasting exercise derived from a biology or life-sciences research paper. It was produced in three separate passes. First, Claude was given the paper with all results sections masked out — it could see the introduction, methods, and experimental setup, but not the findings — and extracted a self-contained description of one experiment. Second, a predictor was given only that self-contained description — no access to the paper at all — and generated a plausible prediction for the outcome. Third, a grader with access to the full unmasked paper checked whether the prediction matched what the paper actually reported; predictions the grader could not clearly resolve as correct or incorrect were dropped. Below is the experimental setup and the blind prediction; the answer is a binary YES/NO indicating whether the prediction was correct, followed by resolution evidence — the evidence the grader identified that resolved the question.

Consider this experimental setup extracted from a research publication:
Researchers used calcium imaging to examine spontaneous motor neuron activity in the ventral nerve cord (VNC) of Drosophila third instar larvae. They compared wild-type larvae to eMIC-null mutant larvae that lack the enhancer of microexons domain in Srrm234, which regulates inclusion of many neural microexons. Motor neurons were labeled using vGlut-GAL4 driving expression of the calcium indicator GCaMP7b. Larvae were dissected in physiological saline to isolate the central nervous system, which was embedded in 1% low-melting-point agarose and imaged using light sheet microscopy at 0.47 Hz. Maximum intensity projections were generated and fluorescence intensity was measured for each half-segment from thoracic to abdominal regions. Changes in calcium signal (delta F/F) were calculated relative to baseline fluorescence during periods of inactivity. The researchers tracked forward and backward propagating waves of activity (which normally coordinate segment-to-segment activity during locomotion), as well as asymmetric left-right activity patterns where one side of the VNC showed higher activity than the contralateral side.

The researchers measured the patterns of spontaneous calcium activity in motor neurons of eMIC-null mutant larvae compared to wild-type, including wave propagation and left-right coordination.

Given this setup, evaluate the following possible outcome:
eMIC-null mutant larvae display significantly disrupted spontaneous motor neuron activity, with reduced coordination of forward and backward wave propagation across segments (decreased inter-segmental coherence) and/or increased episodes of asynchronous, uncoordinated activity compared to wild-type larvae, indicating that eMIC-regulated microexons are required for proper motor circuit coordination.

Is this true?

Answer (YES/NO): NO